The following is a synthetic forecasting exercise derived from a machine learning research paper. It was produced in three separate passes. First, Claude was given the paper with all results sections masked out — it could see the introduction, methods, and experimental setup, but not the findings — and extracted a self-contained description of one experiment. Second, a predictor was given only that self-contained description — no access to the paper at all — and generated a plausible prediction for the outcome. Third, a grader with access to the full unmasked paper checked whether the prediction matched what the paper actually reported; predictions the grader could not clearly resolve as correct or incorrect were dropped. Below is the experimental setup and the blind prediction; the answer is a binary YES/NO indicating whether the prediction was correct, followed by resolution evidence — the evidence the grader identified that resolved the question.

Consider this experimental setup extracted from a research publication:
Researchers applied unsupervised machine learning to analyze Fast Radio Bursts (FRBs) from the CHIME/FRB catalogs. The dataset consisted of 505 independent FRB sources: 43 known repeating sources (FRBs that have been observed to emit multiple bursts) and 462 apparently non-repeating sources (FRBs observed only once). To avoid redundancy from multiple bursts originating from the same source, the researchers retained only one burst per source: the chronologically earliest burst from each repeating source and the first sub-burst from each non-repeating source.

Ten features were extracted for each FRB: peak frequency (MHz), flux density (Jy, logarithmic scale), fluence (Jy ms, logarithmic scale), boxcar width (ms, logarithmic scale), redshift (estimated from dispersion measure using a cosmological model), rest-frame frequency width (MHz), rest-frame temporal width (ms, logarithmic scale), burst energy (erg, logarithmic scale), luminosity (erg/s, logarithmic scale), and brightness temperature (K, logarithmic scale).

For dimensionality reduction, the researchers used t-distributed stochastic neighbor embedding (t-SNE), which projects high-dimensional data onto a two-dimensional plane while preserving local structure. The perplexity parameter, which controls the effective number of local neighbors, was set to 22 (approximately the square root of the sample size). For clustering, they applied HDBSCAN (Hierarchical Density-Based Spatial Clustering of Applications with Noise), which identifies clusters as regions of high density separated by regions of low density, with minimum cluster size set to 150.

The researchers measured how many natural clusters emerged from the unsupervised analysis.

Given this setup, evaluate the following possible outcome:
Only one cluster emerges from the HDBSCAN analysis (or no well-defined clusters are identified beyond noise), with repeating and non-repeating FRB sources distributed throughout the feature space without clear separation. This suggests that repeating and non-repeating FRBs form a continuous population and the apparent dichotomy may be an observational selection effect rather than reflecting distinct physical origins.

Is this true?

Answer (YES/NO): NO